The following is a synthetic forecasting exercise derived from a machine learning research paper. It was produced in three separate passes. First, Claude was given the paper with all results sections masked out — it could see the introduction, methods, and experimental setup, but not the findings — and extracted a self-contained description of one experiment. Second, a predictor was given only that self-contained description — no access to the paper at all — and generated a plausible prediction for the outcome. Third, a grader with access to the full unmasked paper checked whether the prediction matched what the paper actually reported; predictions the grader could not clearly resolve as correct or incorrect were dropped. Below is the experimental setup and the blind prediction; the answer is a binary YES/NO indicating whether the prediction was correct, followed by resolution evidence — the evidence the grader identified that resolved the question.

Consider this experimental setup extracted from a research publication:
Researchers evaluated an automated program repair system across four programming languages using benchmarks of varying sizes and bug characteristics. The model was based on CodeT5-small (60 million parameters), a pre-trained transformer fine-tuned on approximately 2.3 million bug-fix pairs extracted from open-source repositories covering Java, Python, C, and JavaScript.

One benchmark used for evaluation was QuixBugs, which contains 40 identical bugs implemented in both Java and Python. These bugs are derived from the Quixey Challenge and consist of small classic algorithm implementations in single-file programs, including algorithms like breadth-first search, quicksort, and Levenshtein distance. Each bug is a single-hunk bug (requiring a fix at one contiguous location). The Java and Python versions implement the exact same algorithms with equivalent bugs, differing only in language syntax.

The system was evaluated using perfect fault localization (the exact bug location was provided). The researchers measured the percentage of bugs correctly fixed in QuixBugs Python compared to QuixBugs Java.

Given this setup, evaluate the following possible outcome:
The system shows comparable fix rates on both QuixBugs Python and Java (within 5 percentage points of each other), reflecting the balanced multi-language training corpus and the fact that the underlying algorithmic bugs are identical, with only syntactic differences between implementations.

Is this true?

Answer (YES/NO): NO